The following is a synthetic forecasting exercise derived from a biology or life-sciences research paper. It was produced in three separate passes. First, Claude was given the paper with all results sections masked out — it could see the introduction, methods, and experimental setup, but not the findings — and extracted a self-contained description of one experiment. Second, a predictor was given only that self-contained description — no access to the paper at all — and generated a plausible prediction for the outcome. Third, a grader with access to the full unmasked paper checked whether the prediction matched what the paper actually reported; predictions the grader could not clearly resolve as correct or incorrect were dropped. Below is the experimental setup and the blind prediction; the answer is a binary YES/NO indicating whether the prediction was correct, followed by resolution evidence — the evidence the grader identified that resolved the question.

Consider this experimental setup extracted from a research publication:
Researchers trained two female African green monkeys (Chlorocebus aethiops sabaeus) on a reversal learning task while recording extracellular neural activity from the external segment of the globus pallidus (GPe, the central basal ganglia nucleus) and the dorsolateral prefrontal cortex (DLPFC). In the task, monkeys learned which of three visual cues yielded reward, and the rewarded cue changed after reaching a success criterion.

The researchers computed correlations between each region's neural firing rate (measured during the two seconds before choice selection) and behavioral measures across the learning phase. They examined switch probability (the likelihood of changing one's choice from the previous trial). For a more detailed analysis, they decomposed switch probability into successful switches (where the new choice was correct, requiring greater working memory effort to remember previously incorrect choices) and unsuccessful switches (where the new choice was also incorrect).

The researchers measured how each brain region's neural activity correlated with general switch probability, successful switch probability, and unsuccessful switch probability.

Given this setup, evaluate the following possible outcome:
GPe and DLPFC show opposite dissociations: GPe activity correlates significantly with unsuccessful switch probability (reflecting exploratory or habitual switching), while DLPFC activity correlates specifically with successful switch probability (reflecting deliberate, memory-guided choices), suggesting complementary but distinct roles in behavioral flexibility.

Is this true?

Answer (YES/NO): NO